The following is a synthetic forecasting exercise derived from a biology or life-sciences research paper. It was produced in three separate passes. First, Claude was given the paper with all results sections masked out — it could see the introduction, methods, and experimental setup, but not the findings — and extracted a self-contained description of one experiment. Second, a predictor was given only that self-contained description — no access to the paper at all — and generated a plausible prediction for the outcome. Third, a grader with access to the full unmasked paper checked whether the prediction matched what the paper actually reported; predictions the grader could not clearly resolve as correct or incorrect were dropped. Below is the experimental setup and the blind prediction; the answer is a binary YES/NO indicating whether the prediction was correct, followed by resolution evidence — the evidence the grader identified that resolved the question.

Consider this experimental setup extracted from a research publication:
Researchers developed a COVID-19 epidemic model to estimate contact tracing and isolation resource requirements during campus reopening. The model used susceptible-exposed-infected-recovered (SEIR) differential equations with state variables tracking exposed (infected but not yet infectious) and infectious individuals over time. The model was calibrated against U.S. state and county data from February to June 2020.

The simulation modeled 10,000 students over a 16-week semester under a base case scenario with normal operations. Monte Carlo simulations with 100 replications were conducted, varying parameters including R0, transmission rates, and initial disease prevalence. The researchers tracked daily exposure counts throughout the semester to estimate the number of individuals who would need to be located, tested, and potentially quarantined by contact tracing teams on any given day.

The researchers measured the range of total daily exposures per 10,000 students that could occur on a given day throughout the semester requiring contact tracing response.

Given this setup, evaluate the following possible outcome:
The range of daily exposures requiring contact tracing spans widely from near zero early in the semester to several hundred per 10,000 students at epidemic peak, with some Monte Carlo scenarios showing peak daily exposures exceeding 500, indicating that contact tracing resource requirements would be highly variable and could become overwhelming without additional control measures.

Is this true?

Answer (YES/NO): YES